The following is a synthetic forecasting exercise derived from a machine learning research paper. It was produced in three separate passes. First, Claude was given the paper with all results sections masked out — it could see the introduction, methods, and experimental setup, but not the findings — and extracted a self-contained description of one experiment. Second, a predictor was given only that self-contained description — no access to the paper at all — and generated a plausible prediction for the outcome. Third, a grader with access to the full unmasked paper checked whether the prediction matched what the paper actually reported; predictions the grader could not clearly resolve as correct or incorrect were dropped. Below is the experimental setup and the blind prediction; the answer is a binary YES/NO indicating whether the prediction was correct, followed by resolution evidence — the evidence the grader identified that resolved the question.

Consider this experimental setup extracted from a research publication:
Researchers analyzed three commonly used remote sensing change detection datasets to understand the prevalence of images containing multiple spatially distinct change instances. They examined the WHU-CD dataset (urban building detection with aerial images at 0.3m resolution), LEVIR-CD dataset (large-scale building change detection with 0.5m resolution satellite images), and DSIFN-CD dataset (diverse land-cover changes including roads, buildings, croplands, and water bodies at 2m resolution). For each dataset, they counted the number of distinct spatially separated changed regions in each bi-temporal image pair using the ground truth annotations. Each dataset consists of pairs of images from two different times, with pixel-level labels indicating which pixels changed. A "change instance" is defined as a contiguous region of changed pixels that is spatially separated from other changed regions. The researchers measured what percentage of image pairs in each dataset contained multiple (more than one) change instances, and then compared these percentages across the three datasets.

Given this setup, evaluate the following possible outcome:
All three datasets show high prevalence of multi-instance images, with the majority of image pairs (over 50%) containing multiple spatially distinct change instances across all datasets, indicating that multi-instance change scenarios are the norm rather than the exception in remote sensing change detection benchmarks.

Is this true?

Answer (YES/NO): NO